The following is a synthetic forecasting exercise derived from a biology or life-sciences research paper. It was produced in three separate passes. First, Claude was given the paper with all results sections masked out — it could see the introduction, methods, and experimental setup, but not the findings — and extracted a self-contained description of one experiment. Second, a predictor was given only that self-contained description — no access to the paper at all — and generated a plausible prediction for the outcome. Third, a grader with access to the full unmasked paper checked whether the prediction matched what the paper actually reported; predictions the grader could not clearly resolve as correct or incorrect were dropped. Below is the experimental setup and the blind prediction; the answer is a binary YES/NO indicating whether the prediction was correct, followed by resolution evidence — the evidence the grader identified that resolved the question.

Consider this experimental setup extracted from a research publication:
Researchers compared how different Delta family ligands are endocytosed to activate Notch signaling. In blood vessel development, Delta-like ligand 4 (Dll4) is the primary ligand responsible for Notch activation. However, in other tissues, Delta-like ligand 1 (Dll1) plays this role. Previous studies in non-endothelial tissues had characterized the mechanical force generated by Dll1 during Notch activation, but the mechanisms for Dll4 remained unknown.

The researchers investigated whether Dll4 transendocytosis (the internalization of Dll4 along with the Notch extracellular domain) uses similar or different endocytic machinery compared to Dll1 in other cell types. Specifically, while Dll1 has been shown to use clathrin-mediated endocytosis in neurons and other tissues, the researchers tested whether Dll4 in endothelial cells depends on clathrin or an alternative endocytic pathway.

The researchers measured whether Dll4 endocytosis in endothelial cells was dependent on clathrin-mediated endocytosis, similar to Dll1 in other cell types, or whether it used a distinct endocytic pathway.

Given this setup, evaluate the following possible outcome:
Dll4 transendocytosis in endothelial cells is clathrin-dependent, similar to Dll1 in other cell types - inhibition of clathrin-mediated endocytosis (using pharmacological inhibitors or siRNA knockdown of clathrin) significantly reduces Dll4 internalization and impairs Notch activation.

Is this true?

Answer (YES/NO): NO